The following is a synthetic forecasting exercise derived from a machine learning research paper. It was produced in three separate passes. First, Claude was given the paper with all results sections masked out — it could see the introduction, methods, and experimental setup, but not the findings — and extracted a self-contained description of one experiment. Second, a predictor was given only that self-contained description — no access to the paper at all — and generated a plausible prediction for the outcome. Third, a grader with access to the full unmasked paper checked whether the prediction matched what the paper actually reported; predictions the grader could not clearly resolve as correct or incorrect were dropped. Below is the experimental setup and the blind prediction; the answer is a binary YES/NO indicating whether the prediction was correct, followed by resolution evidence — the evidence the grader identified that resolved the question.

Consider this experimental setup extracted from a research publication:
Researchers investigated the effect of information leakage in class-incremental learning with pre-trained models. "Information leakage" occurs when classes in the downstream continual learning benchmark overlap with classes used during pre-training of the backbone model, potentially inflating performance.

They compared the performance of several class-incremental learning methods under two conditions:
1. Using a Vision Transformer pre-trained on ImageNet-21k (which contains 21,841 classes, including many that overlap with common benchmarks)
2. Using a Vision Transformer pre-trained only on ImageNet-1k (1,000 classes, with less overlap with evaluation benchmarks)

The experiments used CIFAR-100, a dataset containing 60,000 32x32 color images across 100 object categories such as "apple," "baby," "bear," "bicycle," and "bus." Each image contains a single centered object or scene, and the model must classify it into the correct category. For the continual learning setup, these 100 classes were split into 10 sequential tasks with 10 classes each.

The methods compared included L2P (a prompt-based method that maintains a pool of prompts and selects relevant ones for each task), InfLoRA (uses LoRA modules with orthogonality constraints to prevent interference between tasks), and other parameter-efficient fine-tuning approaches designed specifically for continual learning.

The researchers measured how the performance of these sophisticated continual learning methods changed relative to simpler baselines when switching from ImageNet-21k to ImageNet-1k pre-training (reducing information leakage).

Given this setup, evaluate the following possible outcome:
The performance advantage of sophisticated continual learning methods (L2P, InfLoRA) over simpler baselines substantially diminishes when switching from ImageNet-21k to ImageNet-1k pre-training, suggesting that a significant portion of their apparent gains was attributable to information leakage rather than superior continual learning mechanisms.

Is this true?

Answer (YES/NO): YES